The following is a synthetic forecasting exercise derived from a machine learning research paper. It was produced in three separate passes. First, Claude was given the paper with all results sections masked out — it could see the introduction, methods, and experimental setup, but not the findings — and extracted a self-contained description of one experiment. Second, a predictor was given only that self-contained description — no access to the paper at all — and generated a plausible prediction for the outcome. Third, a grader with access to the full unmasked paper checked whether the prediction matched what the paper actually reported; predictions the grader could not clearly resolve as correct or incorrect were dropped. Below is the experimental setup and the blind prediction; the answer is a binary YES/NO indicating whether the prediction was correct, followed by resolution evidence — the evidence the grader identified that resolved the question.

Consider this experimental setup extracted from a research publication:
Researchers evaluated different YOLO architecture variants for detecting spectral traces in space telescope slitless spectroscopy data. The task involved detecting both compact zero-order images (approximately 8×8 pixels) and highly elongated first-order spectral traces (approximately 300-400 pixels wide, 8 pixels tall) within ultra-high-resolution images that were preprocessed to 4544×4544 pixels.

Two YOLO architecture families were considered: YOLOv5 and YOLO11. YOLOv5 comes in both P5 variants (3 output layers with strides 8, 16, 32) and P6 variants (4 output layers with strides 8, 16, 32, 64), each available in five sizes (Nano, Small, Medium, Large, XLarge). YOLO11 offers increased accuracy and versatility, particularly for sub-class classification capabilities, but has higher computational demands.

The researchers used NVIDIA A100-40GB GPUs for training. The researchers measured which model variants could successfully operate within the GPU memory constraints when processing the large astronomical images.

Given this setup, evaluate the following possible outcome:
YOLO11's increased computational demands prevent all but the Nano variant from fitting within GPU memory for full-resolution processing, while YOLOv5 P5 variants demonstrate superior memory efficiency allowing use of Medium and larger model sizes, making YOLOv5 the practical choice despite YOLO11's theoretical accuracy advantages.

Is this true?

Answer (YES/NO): NO